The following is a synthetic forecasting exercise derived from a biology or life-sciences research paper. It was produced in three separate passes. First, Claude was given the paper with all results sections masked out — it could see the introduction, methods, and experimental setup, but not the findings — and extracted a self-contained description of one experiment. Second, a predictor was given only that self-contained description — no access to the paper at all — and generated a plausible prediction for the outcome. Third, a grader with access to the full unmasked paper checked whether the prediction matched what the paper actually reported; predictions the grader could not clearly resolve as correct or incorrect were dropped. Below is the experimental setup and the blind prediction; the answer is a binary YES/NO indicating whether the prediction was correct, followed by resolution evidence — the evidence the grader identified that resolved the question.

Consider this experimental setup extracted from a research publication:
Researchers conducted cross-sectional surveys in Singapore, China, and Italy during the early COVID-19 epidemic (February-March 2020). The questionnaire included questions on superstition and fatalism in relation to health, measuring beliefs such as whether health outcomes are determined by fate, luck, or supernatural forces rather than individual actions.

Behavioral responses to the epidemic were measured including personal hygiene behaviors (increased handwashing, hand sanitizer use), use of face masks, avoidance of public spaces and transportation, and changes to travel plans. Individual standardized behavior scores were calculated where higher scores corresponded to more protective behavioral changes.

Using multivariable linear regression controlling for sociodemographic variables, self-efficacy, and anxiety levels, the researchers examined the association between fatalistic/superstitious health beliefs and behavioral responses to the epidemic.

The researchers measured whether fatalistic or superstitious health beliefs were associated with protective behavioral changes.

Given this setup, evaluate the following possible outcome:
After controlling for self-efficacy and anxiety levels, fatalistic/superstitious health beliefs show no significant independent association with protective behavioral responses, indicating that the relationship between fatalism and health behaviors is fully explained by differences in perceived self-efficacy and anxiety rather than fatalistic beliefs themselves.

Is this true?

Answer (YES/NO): NO